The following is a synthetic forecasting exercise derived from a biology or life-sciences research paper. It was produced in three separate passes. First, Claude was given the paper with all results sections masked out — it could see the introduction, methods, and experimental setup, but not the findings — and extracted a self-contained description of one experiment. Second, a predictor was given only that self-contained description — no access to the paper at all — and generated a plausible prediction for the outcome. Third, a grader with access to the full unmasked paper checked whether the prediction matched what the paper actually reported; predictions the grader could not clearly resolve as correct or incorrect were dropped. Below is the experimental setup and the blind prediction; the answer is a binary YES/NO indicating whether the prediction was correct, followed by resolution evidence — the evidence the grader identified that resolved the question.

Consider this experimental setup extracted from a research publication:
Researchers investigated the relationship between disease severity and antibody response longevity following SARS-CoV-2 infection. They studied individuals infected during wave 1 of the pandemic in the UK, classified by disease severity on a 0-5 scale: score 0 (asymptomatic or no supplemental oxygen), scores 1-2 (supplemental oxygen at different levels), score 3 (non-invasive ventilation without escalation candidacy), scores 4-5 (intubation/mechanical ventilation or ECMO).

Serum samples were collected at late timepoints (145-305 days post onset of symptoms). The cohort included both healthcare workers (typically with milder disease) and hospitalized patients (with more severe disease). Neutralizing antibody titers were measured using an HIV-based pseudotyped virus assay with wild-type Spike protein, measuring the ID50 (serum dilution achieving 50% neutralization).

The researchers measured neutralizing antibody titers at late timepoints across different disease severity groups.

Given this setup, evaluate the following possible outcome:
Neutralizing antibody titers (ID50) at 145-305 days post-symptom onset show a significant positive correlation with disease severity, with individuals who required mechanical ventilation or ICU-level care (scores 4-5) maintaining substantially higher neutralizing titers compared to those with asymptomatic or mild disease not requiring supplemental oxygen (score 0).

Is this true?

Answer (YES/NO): NO